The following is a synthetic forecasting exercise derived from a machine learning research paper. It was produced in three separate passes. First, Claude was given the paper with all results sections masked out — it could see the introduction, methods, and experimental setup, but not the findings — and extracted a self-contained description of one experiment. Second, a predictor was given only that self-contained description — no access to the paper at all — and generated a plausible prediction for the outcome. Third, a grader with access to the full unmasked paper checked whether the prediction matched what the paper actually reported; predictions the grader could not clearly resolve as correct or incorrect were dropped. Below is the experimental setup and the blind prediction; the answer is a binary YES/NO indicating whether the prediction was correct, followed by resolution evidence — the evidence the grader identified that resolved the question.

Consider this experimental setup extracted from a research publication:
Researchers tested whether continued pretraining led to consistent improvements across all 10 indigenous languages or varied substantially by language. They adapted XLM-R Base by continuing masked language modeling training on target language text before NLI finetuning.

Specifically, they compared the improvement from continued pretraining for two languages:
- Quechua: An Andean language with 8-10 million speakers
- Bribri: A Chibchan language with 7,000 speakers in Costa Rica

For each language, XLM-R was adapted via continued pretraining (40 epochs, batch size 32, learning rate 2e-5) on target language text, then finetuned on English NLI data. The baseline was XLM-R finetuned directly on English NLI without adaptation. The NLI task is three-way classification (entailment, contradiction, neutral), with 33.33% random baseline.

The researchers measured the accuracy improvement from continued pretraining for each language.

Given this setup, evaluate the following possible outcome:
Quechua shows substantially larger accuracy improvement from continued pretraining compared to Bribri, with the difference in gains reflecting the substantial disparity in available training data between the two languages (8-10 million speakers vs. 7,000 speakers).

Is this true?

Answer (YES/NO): NO